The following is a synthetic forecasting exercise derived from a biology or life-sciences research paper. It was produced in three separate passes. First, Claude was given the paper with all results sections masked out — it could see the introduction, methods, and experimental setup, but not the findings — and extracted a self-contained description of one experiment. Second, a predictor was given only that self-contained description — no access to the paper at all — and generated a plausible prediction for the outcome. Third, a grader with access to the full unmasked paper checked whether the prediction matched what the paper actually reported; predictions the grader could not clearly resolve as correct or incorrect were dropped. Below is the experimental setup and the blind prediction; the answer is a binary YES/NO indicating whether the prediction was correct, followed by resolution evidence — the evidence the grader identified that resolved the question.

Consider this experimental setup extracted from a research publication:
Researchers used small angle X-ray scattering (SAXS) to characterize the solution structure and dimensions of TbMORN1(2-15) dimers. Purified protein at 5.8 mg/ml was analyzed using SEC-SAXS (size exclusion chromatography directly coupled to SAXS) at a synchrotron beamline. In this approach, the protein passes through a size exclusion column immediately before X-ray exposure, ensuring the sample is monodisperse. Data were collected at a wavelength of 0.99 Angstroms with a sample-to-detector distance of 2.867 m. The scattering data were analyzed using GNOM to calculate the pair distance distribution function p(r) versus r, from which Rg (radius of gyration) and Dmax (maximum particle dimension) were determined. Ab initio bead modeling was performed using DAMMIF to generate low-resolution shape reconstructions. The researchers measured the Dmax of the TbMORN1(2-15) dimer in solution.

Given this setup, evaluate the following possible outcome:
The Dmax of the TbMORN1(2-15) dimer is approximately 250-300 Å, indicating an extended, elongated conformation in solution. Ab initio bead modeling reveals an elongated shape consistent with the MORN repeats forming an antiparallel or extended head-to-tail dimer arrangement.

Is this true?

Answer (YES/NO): YES